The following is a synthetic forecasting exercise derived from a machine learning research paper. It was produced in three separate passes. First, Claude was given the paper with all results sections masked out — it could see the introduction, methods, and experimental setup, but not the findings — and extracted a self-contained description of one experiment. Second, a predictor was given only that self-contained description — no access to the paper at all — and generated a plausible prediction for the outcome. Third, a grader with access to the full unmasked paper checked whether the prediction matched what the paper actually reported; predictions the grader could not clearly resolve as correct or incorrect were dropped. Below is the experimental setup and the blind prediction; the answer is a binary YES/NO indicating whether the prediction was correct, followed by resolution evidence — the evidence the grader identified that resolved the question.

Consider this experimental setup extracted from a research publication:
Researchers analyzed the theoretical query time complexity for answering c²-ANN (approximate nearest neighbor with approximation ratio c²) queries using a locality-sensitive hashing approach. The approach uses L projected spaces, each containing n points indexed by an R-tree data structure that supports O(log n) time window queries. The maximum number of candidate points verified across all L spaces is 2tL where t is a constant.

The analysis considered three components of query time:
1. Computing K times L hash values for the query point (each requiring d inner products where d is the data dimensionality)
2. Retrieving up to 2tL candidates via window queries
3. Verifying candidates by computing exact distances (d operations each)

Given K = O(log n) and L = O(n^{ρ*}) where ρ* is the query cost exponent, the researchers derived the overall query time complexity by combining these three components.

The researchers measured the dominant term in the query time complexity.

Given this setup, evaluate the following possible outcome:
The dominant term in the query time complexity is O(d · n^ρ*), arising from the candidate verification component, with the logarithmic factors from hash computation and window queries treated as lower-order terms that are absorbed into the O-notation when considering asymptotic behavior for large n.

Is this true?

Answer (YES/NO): NO